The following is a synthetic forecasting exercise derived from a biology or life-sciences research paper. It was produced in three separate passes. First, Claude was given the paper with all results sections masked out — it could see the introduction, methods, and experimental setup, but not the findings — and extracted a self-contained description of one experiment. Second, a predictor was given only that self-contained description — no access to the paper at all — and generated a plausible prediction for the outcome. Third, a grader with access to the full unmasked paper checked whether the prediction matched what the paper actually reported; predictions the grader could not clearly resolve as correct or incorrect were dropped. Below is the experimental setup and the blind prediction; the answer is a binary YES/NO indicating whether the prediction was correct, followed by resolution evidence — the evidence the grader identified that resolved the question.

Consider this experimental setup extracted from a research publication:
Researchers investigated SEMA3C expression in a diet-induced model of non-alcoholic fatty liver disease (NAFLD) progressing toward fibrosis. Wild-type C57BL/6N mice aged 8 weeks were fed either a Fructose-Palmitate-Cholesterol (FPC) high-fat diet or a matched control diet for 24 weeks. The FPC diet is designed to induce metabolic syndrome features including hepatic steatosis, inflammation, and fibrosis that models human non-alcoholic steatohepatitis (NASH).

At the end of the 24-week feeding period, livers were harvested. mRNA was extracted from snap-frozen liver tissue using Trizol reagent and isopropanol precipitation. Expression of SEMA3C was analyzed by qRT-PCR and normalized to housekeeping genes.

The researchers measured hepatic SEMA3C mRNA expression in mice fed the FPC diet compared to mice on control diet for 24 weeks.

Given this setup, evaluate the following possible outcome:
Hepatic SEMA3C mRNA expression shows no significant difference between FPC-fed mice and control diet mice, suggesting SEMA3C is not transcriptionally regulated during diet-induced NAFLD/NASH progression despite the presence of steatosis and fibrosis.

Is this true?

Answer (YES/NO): NO